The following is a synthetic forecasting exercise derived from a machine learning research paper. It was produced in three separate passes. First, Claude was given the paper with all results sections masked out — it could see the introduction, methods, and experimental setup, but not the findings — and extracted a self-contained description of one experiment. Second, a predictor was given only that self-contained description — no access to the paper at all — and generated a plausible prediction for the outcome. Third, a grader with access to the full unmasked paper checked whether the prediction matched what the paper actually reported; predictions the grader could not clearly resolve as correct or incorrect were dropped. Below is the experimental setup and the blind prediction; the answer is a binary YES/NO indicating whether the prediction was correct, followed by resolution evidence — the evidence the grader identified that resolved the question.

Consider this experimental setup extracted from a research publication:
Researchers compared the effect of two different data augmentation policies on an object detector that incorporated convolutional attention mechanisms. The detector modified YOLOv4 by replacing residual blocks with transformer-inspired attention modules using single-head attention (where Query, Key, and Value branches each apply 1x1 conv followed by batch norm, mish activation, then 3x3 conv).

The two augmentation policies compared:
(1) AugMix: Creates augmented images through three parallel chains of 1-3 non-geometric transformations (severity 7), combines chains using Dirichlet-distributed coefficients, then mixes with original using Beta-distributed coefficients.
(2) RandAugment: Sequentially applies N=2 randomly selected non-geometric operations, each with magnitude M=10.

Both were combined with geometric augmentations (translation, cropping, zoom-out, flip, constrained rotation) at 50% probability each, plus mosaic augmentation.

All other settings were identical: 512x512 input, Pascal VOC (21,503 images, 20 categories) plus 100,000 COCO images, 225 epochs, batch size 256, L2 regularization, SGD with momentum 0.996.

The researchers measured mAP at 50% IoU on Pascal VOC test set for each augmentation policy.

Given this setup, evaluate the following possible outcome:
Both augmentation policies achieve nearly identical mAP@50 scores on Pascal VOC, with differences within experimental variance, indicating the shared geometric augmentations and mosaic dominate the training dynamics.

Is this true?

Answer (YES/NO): NO